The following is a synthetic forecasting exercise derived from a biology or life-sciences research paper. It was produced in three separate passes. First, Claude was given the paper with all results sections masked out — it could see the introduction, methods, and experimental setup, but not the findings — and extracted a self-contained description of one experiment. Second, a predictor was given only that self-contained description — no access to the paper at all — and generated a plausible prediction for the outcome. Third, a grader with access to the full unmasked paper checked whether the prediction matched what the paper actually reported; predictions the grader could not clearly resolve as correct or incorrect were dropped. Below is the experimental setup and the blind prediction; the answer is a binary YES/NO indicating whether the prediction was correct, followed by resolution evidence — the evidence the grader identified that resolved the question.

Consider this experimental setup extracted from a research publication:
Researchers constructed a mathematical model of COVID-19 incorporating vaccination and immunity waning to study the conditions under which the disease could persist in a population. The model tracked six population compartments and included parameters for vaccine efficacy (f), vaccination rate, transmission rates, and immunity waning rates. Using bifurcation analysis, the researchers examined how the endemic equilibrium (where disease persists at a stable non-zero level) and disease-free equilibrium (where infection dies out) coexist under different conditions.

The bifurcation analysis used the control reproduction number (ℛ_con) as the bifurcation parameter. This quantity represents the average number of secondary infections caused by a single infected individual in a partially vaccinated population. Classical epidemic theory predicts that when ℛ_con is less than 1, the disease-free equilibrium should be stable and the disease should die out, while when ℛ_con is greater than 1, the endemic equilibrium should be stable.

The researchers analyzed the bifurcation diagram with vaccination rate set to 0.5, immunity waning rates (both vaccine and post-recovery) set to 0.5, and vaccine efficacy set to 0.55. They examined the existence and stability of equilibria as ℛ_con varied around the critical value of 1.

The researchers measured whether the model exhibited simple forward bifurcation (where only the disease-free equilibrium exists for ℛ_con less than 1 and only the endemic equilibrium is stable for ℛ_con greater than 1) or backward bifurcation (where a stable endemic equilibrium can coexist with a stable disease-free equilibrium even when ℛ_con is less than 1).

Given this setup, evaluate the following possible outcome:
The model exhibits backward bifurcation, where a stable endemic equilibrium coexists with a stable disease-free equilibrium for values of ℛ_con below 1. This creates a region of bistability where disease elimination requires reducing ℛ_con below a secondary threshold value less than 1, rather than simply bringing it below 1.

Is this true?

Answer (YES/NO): YES